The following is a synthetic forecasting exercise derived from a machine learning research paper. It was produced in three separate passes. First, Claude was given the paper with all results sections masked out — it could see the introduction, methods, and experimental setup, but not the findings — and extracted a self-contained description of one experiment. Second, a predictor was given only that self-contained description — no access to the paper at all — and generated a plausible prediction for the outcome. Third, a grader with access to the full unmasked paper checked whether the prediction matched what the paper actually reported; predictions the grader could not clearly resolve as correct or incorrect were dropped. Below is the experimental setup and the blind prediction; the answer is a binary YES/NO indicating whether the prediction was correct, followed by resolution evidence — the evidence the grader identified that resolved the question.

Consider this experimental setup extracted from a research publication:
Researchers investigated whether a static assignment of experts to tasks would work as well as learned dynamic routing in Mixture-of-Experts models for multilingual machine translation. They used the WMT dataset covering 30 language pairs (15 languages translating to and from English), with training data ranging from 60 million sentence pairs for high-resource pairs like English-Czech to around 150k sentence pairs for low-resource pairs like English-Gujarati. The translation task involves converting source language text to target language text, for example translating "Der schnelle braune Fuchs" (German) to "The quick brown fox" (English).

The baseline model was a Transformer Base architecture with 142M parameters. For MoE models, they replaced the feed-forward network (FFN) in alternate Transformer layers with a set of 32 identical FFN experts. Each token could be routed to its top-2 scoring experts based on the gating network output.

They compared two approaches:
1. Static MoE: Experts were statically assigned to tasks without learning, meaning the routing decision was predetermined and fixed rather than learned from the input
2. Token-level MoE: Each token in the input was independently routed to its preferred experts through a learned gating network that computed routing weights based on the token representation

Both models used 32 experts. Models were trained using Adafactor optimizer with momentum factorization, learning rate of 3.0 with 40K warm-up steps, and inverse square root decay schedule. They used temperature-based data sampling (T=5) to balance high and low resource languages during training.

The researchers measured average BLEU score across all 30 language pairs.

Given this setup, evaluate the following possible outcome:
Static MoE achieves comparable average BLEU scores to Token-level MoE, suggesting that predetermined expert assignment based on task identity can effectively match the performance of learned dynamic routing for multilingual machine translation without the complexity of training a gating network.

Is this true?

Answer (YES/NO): NO